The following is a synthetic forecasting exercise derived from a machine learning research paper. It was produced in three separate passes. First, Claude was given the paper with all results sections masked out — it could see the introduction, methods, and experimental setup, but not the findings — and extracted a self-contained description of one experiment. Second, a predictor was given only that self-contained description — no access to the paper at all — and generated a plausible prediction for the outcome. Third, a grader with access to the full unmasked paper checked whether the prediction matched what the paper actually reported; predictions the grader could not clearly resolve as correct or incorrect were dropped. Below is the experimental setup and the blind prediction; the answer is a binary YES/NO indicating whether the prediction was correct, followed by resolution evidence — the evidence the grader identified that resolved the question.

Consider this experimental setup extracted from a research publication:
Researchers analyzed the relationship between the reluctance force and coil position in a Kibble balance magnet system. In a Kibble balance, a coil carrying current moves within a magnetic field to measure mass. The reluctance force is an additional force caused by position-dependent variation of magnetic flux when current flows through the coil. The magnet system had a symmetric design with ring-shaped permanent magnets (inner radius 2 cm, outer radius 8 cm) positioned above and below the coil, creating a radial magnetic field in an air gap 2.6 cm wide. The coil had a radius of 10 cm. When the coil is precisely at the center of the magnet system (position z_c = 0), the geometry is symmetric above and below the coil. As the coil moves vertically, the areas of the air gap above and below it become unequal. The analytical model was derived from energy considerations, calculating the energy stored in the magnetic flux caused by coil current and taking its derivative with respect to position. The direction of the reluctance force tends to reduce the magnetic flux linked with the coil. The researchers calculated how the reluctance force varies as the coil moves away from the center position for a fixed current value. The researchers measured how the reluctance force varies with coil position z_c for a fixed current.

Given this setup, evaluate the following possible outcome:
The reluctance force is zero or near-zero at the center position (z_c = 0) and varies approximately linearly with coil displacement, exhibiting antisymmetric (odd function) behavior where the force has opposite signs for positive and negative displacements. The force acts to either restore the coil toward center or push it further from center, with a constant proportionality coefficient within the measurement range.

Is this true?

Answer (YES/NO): YES